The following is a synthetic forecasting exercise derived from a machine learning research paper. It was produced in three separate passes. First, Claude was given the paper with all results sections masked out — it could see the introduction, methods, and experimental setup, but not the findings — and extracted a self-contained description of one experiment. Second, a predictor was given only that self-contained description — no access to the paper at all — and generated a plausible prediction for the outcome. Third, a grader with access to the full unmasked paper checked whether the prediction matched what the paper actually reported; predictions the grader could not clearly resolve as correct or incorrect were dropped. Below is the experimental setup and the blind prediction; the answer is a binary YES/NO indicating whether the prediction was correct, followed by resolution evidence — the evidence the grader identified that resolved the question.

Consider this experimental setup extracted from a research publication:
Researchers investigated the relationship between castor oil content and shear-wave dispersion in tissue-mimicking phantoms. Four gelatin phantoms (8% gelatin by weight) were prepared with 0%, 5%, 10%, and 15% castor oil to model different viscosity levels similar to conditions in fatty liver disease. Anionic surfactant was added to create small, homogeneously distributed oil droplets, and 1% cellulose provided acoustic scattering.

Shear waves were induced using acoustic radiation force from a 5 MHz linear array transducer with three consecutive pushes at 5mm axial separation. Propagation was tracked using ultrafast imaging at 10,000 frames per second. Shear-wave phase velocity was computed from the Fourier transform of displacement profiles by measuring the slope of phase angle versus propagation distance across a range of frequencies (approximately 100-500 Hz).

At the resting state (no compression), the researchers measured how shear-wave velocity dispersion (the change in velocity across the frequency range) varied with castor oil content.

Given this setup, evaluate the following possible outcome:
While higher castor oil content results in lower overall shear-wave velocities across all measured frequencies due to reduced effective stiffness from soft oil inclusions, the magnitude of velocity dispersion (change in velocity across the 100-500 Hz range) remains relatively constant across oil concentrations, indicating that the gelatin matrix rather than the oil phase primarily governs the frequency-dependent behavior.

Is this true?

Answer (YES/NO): NO